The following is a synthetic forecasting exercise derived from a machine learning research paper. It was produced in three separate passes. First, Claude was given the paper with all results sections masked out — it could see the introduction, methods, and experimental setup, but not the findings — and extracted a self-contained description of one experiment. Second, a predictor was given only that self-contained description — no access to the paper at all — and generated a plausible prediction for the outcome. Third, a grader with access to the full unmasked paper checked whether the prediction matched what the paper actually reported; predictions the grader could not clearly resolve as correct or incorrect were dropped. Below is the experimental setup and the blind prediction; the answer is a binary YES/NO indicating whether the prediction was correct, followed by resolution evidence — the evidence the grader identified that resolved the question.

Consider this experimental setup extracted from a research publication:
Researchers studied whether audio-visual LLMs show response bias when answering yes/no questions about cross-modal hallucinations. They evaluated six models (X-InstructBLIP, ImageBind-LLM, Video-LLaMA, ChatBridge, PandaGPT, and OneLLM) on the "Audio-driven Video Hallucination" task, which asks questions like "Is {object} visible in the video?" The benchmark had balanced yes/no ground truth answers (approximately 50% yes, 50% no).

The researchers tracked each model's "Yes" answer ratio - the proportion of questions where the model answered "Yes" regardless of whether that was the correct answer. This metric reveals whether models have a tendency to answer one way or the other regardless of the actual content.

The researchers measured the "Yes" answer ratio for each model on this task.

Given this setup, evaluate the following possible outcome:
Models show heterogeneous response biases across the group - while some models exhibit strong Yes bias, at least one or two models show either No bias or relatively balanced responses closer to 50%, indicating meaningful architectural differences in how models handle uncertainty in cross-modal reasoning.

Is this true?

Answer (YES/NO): YES